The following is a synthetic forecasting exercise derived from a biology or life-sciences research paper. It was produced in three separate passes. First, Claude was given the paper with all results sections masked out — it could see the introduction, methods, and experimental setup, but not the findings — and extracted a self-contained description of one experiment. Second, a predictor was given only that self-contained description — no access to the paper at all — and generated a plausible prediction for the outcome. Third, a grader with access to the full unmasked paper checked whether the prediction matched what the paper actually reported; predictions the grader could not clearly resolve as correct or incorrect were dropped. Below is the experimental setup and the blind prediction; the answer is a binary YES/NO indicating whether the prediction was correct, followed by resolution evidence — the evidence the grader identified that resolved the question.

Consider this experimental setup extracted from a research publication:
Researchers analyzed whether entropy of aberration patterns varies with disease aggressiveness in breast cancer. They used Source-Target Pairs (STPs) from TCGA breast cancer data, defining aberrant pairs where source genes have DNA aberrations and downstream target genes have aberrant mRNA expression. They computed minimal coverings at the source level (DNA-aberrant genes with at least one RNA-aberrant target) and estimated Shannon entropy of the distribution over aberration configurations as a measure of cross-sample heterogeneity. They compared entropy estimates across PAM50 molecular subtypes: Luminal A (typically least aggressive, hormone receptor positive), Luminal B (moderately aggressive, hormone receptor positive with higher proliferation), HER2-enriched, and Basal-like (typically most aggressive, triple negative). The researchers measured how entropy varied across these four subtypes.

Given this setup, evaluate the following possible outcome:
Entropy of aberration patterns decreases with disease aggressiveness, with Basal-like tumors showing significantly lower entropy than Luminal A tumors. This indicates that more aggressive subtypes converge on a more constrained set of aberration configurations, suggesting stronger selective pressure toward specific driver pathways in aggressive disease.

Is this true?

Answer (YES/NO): NO